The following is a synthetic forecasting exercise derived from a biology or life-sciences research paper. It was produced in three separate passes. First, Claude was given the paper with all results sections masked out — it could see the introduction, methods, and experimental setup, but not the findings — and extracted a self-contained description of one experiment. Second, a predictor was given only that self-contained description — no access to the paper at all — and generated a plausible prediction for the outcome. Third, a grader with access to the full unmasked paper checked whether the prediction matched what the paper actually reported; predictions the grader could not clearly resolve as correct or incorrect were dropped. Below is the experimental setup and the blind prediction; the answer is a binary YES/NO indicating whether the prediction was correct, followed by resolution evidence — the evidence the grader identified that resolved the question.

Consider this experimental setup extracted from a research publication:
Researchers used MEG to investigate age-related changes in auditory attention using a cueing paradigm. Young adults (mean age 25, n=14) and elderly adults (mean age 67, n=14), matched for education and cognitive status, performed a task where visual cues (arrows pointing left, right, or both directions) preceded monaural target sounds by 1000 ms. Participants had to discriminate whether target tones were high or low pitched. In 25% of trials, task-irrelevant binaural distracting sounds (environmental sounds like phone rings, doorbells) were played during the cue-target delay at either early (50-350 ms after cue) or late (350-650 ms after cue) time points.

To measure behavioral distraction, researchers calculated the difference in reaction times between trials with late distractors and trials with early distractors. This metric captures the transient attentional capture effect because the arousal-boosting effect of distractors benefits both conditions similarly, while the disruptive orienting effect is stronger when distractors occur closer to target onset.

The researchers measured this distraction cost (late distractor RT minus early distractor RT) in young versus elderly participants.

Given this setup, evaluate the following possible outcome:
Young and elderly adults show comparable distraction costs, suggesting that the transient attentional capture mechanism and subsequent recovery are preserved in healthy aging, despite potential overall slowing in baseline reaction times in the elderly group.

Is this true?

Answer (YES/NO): NO